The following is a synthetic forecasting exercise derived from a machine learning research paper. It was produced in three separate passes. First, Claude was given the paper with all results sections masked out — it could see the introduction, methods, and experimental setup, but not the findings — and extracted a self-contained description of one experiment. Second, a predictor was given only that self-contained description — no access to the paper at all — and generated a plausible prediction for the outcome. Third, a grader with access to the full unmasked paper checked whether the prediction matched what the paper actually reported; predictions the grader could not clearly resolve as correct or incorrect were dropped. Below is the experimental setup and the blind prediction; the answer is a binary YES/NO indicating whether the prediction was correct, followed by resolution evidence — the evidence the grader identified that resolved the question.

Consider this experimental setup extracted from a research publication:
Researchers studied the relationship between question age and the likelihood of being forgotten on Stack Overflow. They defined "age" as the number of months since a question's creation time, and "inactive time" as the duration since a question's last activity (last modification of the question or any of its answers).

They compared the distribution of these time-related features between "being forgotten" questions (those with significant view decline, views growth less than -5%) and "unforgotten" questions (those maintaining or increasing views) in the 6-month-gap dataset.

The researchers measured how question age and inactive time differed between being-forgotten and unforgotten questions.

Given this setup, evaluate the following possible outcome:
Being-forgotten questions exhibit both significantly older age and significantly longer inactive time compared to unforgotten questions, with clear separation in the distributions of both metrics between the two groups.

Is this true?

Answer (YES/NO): NO